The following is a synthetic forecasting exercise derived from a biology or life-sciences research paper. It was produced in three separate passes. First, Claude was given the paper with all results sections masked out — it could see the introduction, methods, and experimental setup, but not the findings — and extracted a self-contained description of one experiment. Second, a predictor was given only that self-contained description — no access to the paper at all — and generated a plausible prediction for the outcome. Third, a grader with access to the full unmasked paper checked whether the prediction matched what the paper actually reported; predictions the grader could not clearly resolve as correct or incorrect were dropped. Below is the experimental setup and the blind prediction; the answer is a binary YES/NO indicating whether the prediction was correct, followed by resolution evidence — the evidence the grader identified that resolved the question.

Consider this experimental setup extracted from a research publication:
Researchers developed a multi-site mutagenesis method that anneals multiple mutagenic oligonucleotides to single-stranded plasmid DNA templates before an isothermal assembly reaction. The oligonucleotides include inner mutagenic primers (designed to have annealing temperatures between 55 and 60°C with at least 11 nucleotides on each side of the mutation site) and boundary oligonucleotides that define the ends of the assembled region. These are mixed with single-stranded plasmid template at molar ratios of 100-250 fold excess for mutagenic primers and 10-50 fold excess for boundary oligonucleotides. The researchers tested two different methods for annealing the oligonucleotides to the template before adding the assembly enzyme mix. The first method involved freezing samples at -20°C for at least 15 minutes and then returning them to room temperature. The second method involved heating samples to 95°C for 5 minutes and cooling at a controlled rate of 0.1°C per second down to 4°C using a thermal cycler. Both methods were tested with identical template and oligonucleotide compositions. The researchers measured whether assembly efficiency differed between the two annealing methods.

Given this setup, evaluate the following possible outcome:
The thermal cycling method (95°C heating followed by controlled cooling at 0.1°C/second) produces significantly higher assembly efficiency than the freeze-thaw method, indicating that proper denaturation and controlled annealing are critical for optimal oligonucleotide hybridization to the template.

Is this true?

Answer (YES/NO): NO